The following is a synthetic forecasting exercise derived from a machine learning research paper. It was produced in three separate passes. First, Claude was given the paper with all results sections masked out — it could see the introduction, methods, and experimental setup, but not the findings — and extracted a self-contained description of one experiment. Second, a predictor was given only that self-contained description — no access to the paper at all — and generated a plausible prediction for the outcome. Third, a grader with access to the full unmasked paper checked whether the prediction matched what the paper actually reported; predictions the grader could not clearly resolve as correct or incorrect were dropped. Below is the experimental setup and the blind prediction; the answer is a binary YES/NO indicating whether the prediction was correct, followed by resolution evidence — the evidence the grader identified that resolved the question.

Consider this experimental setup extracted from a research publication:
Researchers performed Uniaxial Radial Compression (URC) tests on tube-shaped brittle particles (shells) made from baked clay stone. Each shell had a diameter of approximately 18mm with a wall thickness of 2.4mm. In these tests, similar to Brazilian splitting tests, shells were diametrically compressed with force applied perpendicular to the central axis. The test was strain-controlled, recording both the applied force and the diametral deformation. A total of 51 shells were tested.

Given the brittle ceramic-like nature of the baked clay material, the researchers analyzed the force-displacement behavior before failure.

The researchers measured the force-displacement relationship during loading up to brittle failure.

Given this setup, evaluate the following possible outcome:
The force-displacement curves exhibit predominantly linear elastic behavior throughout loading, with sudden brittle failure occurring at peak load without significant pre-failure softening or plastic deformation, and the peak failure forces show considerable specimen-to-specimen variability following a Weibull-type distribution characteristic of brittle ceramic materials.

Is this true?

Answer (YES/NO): NO